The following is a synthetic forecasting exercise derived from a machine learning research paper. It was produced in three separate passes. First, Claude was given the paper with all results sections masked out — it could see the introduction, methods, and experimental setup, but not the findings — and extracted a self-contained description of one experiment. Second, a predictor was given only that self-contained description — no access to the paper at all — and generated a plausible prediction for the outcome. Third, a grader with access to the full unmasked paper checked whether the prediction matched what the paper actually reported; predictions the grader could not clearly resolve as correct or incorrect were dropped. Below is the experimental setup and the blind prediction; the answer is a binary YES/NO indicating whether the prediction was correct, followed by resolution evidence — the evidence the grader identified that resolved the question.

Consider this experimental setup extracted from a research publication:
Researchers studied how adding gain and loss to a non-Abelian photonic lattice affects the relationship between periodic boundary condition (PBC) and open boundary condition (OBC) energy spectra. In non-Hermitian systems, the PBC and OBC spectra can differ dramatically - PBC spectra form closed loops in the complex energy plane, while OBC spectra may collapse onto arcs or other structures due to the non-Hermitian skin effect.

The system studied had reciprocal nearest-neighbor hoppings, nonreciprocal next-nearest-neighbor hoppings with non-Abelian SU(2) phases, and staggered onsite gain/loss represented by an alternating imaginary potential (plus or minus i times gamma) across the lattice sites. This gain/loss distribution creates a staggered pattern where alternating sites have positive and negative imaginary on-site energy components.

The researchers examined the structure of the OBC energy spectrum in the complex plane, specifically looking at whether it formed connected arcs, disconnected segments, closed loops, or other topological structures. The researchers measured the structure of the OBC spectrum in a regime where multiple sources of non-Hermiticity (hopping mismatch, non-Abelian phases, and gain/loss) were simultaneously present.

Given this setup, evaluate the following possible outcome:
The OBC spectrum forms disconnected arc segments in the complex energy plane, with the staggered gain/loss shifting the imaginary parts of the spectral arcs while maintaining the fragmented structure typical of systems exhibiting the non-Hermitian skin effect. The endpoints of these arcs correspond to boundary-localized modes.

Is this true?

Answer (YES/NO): NO